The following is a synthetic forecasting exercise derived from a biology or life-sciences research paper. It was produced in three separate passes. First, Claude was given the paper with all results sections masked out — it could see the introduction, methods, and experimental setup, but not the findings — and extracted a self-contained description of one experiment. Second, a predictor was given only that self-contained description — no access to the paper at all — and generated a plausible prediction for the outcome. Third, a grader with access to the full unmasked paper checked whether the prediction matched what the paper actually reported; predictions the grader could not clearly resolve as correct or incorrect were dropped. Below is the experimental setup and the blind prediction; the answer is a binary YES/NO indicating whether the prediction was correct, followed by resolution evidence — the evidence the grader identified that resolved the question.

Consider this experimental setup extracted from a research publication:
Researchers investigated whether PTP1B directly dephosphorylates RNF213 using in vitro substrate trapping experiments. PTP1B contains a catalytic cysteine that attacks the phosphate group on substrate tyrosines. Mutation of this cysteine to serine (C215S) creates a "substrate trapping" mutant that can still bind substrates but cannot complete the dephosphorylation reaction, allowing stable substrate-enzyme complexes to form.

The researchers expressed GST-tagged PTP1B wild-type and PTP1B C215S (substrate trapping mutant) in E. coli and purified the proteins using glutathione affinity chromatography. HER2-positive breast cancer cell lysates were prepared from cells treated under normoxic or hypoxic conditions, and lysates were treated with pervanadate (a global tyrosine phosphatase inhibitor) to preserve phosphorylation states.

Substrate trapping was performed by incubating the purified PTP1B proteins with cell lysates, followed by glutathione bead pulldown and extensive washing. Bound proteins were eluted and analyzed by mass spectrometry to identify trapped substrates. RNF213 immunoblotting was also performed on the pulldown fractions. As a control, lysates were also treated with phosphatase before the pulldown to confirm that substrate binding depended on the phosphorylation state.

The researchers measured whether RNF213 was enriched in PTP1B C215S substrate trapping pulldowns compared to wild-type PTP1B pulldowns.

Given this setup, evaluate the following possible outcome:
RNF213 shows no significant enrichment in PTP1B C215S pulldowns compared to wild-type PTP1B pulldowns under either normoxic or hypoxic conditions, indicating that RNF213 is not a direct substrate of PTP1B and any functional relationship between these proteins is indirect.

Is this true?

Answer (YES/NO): NO